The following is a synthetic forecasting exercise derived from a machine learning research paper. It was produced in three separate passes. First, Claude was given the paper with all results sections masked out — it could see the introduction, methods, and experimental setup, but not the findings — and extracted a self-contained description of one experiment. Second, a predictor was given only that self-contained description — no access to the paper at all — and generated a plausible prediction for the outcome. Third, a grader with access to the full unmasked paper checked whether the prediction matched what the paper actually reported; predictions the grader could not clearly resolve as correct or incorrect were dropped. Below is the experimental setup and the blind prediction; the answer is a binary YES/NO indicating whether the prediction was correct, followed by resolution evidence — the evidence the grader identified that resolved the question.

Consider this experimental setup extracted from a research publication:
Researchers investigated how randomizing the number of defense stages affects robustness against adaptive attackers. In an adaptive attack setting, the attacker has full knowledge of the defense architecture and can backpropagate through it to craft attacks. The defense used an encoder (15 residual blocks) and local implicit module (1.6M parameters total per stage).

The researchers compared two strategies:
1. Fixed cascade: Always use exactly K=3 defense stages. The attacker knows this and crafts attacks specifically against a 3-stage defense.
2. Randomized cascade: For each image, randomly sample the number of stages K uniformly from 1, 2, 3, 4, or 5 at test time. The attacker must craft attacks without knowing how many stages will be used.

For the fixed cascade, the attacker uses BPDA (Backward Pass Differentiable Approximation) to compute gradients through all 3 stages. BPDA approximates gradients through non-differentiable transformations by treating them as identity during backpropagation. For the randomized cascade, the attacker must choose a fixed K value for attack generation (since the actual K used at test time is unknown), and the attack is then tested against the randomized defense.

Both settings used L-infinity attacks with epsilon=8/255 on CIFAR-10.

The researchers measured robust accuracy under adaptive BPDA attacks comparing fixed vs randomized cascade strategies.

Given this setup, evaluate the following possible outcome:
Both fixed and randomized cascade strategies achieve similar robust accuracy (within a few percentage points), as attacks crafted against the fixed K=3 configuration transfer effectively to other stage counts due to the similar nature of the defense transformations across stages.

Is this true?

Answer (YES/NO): NO